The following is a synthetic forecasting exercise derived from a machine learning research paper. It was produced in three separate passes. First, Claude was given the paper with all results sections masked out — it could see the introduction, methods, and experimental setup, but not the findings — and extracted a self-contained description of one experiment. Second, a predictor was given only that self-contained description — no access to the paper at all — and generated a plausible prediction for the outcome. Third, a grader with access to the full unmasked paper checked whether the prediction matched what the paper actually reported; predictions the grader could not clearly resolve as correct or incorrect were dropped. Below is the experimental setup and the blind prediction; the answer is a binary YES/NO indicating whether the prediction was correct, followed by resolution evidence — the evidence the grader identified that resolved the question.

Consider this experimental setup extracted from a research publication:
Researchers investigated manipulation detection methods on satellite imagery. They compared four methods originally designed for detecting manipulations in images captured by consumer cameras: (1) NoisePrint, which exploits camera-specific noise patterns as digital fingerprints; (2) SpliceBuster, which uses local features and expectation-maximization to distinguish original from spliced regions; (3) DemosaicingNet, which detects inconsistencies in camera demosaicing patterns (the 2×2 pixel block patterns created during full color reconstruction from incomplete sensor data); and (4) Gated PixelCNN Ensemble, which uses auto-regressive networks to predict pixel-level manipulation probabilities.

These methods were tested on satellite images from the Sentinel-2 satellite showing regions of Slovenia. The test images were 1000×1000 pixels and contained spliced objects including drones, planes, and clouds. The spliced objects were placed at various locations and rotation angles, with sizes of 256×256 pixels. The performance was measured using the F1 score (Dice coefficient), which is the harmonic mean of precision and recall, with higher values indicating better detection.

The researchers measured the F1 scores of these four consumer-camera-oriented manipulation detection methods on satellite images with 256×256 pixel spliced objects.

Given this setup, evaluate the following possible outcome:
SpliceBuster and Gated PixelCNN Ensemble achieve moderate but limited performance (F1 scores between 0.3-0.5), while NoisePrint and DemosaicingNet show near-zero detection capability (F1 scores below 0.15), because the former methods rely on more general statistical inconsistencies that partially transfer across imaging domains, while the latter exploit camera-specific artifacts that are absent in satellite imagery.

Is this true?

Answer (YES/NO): NO